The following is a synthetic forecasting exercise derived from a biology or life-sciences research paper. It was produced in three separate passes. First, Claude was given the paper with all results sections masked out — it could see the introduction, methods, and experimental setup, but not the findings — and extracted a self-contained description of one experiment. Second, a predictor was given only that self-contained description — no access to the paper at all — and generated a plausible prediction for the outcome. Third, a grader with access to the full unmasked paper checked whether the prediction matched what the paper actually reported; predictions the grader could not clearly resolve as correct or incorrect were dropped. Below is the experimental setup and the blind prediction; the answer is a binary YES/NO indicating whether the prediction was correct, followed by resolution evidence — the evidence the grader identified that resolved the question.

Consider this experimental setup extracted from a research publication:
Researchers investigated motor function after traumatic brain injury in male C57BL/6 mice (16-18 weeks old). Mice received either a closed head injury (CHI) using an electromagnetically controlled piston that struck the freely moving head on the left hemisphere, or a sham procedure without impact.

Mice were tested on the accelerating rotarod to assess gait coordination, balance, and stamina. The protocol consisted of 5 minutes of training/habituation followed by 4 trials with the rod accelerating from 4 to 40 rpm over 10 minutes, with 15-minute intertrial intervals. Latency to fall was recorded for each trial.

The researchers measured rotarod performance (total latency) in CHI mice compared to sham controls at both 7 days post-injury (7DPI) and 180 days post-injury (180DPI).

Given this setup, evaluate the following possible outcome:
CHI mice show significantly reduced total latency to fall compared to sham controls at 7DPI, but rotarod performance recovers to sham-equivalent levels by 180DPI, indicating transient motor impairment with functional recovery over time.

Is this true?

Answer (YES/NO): NO